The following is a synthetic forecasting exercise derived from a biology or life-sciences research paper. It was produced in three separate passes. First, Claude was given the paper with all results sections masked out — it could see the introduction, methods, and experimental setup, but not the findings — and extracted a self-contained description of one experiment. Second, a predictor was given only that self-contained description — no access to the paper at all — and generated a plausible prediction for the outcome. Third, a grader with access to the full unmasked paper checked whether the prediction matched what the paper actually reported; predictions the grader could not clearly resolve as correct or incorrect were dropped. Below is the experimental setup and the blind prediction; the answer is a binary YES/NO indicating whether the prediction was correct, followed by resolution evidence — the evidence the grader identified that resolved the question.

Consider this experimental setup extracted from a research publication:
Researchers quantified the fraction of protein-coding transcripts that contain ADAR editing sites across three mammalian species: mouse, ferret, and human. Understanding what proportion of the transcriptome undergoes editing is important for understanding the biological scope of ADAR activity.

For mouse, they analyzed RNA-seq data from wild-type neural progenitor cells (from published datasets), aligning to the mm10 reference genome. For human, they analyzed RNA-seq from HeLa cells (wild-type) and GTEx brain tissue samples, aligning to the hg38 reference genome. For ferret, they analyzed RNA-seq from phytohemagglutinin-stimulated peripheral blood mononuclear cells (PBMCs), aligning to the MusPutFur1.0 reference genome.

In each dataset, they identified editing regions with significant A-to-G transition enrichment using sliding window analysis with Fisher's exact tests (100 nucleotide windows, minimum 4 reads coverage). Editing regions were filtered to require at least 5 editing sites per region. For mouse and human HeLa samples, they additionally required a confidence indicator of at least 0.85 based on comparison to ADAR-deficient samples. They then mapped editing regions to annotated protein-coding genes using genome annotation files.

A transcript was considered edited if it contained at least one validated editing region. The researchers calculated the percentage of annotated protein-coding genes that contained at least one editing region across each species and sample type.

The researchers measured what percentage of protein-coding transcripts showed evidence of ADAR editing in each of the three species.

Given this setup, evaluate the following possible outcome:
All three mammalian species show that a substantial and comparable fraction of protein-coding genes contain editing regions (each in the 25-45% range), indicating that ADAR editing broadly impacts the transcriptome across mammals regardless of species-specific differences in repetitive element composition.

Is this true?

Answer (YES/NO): NO